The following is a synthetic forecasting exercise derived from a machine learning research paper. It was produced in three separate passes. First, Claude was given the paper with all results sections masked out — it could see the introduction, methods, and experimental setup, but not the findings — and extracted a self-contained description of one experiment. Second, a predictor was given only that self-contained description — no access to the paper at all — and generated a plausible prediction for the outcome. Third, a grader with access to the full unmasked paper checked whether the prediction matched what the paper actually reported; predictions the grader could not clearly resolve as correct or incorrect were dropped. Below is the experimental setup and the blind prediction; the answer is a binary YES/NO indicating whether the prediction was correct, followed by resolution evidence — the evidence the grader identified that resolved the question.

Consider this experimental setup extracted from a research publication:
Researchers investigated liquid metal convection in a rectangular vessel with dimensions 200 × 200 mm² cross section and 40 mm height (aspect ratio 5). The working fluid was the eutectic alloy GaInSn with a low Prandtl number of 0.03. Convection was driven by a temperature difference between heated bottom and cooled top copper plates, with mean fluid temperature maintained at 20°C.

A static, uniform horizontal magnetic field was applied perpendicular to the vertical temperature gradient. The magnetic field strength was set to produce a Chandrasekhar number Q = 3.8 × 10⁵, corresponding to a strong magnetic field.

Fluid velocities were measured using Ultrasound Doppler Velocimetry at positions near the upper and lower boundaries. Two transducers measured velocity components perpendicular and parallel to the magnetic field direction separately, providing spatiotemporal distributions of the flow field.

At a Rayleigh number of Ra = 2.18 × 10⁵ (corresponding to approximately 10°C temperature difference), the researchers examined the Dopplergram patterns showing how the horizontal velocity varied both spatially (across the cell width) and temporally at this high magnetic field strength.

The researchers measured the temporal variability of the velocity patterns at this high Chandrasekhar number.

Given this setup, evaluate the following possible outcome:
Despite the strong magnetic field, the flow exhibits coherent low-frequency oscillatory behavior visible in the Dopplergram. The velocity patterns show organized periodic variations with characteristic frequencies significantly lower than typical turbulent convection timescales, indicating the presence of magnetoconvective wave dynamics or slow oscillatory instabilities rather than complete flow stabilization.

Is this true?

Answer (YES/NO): NO